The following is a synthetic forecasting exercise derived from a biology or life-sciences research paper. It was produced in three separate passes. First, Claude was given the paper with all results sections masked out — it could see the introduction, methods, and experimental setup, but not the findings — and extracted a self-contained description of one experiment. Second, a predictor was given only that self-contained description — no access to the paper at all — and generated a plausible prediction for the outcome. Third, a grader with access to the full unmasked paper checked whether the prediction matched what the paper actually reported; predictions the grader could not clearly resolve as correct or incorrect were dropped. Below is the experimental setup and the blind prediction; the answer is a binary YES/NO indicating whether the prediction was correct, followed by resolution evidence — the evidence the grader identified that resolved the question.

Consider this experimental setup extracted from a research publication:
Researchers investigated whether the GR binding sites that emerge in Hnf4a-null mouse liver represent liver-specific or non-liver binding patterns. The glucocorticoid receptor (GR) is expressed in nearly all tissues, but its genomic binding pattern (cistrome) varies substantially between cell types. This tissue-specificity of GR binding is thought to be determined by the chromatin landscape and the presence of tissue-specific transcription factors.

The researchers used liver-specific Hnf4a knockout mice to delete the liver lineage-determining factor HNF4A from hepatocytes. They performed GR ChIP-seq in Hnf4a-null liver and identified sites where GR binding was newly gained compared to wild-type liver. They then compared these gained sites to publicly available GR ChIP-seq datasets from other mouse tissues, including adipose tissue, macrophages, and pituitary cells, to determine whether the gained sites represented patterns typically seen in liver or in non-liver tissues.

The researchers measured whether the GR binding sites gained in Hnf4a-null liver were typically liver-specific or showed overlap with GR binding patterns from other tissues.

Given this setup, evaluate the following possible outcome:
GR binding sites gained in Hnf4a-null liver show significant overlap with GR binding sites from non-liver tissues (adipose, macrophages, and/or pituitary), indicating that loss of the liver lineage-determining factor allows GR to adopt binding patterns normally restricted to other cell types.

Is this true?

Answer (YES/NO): YES